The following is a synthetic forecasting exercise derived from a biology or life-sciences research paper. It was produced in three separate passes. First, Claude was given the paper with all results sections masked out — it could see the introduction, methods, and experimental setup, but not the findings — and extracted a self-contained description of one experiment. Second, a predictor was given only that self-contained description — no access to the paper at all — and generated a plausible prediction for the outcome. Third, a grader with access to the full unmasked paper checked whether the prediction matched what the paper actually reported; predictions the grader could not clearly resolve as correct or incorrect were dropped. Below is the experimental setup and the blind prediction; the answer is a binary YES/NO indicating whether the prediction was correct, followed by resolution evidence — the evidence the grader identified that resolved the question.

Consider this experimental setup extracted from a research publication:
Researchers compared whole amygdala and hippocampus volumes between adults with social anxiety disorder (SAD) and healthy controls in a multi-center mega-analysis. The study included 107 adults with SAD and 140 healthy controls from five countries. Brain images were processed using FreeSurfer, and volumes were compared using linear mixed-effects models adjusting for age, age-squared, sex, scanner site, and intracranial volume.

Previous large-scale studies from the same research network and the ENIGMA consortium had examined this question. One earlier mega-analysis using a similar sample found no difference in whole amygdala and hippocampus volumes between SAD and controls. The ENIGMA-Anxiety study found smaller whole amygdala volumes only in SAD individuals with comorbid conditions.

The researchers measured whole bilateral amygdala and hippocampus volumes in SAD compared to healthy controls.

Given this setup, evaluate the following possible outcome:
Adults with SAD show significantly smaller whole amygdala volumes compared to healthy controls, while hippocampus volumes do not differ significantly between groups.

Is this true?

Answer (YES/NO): YES